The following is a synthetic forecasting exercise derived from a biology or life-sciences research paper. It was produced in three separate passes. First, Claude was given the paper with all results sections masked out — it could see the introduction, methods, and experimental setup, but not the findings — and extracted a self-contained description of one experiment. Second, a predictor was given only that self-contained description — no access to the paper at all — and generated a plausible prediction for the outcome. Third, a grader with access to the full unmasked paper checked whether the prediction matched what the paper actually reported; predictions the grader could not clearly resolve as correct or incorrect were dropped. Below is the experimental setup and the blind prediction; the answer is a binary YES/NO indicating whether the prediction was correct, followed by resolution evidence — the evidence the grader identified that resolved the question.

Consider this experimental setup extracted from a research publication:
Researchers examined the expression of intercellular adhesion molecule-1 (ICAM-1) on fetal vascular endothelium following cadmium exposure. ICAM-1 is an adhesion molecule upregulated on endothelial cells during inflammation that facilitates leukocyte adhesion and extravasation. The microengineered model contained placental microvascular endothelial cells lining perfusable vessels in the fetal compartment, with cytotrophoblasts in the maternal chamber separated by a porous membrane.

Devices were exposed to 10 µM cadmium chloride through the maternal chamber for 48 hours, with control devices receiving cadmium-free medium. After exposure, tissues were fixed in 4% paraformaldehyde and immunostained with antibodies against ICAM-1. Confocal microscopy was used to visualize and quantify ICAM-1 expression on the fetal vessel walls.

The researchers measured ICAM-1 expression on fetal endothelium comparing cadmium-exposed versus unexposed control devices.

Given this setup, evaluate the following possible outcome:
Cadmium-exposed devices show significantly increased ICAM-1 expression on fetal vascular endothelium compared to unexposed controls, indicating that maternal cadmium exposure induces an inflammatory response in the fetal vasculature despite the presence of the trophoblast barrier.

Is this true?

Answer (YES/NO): YES